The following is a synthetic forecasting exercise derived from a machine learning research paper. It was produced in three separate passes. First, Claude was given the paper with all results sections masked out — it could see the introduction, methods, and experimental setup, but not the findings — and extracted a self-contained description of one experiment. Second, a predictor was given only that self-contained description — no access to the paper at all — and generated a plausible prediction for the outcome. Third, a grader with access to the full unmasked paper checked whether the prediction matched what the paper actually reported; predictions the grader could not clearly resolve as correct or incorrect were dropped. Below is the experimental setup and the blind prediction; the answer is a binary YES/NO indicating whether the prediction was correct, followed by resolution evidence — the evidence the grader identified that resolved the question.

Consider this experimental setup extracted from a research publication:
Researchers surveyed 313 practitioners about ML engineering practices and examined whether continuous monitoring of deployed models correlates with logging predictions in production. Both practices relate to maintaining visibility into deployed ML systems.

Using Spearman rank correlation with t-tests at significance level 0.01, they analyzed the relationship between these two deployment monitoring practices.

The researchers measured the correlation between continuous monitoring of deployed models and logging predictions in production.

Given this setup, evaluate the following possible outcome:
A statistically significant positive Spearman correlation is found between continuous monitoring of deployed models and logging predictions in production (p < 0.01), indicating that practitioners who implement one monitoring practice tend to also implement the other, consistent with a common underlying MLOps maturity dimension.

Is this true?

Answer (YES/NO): YES